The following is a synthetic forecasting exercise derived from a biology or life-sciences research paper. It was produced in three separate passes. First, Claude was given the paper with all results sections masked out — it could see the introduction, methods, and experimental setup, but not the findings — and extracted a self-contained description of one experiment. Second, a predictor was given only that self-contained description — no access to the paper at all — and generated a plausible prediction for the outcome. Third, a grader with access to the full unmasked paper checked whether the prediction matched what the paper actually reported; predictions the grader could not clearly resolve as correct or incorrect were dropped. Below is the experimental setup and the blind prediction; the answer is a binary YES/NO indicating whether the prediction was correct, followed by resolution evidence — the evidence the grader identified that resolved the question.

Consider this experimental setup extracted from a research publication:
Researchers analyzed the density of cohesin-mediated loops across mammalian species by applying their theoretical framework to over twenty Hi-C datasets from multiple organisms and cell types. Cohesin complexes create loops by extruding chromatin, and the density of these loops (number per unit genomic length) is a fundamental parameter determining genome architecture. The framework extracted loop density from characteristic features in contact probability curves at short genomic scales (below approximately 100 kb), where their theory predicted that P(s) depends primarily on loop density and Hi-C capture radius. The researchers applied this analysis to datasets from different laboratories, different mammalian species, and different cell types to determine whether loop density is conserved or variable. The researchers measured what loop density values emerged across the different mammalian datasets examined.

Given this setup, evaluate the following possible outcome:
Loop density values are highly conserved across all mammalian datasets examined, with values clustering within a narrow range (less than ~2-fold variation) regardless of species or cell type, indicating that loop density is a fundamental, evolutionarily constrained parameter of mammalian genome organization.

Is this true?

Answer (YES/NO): YES